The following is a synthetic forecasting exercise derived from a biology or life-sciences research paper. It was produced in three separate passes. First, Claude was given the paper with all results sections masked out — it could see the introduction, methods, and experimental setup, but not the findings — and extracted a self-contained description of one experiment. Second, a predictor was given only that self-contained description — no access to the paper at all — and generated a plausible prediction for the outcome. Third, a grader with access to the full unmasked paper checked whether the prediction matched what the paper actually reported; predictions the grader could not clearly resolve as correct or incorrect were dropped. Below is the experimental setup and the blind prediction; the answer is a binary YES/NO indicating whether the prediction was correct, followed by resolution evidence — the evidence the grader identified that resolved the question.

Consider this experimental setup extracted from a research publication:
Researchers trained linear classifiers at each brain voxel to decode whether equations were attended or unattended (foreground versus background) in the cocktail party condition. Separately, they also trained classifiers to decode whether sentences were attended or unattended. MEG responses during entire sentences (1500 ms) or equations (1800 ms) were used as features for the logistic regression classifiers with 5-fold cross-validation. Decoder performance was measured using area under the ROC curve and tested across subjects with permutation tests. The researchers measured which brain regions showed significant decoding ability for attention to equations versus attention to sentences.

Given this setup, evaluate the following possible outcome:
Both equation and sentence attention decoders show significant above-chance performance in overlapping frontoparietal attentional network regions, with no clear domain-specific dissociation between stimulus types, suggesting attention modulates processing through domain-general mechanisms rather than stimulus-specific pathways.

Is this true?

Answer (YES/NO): NO